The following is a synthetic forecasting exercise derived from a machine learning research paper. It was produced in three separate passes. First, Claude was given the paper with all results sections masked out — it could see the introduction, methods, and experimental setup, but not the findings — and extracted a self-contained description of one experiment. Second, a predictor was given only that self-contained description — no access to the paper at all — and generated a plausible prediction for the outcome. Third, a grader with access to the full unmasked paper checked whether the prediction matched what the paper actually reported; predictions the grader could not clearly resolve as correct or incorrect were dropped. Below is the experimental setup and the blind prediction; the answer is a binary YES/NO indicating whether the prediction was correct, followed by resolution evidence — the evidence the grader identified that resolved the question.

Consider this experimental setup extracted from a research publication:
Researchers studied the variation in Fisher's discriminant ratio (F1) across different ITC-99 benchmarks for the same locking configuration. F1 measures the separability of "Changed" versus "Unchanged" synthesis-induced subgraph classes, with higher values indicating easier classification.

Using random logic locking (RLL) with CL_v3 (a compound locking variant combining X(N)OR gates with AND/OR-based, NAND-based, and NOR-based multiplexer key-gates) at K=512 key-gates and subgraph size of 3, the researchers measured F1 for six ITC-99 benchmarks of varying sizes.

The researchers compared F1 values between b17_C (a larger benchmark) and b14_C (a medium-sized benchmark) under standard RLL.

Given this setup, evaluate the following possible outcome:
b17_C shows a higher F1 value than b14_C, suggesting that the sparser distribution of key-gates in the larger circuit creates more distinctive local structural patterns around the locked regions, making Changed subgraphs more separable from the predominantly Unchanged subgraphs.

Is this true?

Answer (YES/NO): YES